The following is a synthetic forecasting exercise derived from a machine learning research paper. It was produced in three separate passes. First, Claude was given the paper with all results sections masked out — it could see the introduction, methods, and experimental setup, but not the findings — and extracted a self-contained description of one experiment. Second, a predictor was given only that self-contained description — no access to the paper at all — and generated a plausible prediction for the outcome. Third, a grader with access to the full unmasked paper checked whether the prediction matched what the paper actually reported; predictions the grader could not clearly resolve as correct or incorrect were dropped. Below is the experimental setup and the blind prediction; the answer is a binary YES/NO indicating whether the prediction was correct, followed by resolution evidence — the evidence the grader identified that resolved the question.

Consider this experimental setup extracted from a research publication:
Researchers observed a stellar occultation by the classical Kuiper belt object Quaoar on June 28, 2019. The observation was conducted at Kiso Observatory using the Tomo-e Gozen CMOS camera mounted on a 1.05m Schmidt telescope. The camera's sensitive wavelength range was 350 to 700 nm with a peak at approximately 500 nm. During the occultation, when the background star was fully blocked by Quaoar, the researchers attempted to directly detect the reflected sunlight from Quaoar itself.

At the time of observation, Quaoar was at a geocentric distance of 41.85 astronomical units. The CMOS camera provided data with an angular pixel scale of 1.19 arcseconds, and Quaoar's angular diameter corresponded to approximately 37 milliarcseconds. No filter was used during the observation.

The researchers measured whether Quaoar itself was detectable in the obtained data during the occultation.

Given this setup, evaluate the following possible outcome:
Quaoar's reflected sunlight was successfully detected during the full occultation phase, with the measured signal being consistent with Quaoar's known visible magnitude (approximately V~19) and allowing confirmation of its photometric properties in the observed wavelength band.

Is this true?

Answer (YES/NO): NO